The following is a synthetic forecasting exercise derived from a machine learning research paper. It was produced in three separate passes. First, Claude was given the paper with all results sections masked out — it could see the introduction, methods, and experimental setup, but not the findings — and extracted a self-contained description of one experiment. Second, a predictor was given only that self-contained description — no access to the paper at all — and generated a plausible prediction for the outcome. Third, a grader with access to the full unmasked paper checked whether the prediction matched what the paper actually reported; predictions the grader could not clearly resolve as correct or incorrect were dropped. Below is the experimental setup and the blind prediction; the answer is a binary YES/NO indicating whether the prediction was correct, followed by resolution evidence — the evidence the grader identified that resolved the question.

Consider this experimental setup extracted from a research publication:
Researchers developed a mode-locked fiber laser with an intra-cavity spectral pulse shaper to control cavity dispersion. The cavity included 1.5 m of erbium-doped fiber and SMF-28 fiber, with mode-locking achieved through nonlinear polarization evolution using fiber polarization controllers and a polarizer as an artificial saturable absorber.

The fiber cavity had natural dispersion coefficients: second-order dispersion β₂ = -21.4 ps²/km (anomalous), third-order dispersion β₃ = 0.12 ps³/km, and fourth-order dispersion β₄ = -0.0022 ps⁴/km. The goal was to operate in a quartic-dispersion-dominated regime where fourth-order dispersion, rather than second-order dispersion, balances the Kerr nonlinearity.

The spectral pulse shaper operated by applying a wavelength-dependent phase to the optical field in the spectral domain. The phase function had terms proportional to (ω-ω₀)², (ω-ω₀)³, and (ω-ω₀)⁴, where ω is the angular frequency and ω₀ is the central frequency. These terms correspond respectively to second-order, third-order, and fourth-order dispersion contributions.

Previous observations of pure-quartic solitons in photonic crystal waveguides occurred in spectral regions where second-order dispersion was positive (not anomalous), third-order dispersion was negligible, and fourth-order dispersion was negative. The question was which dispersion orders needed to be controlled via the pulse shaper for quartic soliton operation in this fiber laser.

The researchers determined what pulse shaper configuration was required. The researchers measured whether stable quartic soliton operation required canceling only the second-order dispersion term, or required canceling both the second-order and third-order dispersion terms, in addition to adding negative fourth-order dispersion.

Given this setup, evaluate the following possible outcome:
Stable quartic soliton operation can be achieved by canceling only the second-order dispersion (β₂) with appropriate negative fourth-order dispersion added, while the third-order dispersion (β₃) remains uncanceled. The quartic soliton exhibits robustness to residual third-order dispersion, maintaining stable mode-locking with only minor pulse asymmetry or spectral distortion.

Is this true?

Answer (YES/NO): NO